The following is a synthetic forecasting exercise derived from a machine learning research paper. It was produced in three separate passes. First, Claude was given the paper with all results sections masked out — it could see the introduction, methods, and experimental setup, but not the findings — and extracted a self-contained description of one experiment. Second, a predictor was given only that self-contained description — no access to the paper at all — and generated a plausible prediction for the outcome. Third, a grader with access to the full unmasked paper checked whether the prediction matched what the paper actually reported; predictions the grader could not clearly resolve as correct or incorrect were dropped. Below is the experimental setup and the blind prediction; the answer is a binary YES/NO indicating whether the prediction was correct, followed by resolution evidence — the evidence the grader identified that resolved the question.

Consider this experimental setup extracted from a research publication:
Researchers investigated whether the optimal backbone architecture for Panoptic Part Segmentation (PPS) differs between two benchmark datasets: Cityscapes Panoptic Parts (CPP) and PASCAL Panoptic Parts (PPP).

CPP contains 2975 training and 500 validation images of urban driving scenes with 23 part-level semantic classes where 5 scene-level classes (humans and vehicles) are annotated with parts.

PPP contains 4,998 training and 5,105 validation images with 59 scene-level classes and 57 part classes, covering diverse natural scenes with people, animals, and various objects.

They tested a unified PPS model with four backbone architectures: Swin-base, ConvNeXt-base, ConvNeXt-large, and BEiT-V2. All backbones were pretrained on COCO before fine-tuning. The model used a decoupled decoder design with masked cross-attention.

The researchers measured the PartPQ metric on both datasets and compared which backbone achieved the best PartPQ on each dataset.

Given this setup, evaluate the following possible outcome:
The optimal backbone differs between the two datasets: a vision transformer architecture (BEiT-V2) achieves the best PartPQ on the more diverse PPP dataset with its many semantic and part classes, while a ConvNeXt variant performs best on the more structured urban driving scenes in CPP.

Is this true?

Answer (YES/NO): NO